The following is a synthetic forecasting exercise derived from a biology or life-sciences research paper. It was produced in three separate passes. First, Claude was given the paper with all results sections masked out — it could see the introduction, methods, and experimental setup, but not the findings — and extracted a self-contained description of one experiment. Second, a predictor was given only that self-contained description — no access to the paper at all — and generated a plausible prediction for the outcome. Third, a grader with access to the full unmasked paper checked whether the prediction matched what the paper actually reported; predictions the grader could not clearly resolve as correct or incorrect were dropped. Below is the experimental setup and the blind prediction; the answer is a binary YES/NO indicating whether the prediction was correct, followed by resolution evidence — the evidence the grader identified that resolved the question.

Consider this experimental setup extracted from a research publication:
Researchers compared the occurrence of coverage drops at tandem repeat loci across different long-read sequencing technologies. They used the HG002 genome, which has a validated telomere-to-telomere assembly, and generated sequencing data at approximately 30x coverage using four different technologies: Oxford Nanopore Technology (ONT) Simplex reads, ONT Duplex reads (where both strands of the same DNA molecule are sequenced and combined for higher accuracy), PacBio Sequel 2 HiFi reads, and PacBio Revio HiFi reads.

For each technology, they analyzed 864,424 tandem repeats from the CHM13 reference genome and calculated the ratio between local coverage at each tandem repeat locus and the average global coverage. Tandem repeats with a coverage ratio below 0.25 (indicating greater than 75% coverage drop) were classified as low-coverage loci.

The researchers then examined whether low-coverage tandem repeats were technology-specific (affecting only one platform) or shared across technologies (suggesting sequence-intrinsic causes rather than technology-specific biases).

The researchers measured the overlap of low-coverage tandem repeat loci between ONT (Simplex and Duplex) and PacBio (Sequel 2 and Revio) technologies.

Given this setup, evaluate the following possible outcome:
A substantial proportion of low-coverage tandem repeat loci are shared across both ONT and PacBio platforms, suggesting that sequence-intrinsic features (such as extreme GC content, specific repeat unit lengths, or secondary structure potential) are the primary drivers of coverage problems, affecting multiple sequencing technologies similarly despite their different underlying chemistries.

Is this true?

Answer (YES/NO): NO